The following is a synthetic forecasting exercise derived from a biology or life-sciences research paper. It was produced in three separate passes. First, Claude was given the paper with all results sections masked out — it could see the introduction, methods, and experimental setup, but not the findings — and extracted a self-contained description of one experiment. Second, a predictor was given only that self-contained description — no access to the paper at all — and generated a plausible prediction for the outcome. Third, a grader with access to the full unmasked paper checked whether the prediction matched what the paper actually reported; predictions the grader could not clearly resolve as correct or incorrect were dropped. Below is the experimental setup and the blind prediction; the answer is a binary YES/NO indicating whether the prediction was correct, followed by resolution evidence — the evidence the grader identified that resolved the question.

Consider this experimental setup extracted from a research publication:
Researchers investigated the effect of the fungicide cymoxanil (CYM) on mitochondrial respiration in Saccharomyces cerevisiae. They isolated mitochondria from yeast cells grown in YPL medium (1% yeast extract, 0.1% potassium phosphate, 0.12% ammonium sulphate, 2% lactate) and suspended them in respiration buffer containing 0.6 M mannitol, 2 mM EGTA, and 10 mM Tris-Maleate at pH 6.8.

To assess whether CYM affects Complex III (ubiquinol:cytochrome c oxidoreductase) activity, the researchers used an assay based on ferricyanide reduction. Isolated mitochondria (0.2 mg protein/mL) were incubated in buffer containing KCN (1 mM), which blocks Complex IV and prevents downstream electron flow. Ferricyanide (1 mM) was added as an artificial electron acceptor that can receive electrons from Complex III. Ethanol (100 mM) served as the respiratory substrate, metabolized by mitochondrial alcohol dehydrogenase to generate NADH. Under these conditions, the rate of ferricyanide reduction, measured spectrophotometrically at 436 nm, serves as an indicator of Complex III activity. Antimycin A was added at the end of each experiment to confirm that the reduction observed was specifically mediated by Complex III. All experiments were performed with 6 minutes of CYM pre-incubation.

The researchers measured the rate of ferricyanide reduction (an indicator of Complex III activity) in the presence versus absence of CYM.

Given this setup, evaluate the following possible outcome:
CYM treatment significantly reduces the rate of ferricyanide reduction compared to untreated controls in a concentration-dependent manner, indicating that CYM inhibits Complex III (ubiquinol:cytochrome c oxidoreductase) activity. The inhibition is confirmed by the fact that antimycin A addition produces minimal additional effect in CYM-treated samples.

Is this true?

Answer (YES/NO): NO